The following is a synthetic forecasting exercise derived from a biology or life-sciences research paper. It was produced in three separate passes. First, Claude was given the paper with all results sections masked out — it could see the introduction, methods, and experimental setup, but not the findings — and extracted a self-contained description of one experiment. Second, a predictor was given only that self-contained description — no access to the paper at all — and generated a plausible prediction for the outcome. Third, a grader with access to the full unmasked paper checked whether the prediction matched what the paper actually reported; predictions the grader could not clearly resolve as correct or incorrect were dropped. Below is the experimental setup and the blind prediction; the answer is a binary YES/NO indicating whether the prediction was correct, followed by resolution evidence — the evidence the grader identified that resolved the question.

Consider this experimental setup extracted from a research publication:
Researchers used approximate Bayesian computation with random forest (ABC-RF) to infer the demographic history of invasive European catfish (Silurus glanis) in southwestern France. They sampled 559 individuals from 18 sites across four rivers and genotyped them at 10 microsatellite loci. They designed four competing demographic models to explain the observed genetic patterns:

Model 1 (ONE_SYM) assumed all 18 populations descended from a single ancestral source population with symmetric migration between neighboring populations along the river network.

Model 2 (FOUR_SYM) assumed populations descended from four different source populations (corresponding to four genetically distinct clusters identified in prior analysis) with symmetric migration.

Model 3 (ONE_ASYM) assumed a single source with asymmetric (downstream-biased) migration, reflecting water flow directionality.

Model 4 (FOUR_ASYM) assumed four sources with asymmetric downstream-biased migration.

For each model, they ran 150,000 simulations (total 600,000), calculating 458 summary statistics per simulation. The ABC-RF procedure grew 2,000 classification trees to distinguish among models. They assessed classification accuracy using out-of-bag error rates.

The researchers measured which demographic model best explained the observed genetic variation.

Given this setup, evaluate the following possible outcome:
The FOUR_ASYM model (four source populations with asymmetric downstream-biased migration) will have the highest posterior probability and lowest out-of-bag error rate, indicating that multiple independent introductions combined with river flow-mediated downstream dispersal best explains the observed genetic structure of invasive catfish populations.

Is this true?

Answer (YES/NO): NO